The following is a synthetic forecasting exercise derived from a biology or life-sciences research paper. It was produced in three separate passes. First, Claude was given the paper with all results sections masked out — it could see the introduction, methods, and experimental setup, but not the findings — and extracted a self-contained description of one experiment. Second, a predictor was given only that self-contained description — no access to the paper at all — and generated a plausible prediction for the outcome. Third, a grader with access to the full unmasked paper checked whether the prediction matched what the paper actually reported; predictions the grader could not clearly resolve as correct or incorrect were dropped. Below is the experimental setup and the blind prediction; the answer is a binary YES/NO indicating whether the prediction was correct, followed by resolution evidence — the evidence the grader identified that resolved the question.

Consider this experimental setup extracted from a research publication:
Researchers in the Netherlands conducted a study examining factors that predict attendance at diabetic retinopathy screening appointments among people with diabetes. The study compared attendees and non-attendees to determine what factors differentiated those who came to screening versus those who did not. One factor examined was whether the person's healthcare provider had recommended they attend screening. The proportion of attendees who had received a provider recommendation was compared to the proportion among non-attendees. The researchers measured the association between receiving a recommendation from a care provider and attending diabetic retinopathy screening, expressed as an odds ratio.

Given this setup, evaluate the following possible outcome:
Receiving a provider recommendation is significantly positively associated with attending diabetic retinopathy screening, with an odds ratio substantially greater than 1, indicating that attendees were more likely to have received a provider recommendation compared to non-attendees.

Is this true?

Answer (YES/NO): YES